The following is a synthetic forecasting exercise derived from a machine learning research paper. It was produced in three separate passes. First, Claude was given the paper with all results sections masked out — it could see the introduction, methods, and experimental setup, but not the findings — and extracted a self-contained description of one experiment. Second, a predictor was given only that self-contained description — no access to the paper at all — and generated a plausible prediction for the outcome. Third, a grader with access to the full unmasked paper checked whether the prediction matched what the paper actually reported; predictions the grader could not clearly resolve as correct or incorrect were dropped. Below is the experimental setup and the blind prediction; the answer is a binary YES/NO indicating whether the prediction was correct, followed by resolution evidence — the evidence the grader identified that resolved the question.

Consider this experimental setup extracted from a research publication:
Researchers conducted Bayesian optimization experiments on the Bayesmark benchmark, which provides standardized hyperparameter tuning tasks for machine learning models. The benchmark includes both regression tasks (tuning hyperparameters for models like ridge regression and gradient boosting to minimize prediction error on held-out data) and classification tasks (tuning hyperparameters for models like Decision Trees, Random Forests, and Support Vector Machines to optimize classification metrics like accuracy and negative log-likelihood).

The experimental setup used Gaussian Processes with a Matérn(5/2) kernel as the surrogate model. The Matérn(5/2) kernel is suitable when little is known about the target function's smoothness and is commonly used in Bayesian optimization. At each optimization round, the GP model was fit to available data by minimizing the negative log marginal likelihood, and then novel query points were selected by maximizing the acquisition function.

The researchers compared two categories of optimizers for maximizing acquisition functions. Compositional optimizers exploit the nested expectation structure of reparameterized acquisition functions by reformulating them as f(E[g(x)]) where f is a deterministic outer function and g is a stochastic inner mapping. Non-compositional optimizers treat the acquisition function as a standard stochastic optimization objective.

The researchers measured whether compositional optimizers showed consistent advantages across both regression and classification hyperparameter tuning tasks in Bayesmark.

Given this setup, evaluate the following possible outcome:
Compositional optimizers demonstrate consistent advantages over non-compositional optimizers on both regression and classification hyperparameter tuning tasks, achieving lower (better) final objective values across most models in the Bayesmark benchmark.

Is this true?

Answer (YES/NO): NO